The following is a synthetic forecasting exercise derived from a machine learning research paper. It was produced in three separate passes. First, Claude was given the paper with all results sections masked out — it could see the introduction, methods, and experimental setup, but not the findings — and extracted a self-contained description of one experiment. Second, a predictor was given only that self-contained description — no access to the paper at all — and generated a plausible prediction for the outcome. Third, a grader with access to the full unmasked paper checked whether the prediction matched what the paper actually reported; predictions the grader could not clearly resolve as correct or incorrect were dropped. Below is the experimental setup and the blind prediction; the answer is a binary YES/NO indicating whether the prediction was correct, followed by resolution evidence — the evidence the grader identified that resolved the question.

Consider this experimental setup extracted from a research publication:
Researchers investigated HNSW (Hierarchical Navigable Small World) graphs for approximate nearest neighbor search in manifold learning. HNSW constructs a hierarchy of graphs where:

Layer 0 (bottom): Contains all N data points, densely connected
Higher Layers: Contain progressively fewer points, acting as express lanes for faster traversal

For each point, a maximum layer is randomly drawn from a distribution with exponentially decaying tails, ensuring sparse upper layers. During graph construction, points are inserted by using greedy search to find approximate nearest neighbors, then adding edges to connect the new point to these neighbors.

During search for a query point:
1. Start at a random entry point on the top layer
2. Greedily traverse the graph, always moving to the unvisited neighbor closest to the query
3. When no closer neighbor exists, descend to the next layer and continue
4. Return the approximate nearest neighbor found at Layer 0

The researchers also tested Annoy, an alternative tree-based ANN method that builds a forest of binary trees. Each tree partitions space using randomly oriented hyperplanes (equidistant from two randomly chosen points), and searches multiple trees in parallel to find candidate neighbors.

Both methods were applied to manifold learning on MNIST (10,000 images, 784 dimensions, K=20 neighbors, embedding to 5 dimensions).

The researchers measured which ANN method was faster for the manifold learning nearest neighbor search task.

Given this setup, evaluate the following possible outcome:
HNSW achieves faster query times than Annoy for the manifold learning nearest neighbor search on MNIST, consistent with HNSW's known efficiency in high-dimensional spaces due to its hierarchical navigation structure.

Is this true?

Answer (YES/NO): NO